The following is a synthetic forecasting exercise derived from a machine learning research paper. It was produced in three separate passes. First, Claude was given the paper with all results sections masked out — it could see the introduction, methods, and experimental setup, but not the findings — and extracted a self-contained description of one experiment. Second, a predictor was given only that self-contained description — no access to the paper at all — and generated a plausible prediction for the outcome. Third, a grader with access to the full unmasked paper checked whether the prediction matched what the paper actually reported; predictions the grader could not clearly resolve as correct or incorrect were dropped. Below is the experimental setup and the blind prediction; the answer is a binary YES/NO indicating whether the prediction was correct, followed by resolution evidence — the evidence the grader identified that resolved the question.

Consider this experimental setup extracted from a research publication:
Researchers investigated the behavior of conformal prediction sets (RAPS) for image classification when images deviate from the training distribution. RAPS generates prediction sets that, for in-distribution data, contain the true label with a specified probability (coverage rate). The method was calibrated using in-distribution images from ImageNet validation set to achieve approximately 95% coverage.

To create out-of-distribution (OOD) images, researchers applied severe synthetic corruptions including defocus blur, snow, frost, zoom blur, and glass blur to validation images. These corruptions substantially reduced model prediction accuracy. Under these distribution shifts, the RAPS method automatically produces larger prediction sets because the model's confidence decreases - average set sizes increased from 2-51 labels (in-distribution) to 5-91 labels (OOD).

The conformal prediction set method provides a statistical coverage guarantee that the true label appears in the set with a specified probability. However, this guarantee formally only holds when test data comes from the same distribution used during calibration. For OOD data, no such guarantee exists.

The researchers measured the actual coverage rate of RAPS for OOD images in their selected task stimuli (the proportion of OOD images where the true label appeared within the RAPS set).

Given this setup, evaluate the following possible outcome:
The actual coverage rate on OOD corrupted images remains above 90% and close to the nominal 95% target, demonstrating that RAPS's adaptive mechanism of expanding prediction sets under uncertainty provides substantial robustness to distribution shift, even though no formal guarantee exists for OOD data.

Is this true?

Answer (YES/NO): NO